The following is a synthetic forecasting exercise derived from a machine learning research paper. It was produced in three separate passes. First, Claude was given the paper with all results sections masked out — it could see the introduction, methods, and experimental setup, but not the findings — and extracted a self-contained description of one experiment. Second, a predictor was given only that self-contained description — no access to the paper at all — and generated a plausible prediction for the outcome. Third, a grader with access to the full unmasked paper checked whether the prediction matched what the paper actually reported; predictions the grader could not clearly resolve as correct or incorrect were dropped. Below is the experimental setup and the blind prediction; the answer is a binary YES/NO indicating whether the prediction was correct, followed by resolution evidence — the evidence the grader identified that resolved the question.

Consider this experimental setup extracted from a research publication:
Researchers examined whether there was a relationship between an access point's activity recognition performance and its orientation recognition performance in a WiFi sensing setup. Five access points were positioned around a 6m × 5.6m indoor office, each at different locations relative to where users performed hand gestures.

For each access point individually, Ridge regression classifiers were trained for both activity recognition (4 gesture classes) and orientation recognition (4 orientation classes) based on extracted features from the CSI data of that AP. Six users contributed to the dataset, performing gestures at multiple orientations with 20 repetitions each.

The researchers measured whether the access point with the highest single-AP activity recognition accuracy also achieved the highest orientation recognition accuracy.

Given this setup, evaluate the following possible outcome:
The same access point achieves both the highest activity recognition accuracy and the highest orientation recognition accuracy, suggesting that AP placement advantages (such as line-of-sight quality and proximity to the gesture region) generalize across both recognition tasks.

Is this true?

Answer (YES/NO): YES